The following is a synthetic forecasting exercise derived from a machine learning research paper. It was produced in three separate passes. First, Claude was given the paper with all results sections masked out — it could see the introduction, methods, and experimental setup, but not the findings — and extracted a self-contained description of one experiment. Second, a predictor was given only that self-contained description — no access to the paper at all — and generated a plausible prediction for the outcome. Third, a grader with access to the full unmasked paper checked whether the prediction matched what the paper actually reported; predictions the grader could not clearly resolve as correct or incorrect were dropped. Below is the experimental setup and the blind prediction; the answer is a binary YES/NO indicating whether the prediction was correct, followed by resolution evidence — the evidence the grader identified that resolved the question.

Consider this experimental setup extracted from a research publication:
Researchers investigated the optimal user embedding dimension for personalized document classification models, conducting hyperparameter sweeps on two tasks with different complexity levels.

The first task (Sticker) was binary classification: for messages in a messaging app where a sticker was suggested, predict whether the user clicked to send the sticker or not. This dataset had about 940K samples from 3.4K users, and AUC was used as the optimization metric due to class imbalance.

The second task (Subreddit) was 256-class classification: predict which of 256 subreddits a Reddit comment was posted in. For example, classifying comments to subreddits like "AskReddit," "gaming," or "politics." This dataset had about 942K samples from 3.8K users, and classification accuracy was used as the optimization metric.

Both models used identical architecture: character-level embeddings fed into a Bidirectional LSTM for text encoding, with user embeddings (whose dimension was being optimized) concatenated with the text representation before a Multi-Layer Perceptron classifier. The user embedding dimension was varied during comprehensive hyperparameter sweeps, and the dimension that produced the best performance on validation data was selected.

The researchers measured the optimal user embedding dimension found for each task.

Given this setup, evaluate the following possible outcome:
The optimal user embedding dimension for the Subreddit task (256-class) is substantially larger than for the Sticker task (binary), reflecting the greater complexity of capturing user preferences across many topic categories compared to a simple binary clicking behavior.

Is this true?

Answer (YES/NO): YES